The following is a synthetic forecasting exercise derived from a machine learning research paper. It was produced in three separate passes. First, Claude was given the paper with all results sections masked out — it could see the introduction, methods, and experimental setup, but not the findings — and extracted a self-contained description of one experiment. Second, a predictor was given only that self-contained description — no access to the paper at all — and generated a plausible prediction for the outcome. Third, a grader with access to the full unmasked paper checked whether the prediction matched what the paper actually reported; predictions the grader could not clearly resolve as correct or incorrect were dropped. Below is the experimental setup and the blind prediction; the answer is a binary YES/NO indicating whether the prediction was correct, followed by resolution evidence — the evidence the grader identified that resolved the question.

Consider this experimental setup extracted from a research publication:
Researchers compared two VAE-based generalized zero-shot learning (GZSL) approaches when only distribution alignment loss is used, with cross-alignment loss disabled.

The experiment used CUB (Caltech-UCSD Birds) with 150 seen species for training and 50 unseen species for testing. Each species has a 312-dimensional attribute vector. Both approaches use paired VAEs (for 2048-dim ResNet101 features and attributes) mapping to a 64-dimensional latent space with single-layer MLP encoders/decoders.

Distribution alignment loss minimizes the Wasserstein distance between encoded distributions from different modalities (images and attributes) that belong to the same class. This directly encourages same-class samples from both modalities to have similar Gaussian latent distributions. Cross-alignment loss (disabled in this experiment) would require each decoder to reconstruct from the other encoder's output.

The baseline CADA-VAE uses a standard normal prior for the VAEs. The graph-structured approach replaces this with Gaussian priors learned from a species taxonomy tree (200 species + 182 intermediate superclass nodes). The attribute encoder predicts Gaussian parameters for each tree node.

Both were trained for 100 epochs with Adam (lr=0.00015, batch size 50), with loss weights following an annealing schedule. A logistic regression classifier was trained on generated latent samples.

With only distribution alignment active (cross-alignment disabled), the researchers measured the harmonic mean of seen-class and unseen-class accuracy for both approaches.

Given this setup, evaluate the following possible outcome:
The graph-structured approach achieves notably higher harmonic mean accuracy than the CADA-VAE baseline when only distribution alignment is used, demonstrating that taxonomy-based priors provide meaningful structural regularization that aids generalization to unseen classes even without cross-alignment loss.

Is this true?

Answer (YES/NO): NO